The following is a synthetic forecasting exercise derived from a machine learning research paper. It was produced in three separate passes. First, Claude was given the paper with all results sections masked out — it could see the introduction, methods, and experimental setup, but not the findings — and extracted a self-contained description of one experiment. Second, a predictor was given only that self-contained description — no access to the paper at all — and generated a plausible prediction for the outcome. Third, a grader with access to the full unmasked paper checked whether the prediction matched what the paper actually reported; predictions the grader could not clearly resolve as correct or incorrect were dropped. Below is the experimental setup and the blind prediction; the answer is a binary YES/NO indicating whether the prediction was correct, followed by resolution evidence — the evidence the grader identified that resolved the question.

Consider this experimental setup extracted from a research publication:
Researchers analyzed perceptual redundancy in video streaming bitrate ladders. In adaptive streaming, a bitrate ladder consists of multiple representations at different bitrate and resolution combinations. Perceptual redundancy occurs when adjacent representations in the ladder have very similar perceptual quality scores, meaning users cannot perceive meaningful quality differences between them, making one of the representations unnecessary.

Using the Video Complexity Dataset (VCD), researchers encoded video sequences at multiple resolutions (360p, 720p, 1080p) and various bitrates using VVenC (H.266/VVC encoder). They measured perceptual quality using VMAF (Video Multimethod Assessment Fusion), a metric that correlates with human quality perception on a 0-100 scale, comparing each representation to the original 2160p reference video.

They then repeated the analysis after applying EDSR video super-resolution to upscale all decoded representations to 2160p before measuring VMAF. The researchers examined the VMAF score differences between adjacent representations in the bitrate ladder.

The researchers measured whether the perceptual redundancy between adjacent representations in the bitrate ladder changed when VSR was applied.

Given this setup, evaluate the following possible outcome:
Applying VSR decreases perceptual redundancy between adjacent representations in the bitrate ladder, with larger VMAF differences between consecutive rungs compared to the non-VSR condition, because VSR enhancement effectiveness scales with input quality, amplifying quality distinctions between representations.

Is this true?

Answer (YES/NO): NO